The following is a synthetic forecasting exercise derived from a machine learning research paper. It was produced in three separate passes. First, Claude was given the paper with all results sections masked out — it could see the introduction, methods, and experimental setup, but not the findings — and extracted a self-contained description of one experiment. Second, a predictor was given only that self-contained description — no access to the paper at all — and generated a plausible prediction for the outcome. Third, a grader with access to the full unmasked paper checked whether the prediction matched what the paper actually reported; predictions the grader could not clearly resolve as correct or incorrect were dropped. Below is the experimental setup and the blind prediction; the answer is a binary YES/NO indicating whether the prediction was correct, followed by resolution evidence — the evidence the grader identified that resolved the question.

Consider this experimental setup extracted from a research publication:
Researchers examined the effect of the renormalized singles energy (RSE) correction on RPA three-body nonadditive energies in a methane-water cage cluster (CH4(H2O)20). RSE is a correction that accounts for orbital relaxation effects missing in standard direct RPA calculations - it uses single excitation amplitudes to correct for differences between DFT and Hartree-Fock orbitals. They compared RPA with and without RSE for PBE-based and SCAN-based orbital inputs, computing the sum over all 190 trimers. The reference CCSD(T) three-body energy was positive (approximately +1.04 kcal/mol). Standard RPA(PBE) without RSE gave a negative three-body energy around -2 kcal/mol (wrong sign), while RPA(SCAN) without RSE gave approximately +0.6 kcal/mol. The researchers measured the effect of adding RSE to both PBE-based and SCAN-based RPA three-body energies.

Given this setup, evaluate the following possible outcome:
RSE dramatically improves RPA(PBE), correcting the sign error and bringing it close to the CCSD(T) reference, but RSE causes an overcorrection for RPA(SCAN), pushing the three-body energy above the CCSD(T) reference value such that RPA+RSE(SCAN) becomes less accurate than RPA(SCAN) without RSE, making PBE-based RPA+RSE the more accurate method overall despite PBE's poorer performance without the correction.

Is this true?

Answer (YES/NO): NO